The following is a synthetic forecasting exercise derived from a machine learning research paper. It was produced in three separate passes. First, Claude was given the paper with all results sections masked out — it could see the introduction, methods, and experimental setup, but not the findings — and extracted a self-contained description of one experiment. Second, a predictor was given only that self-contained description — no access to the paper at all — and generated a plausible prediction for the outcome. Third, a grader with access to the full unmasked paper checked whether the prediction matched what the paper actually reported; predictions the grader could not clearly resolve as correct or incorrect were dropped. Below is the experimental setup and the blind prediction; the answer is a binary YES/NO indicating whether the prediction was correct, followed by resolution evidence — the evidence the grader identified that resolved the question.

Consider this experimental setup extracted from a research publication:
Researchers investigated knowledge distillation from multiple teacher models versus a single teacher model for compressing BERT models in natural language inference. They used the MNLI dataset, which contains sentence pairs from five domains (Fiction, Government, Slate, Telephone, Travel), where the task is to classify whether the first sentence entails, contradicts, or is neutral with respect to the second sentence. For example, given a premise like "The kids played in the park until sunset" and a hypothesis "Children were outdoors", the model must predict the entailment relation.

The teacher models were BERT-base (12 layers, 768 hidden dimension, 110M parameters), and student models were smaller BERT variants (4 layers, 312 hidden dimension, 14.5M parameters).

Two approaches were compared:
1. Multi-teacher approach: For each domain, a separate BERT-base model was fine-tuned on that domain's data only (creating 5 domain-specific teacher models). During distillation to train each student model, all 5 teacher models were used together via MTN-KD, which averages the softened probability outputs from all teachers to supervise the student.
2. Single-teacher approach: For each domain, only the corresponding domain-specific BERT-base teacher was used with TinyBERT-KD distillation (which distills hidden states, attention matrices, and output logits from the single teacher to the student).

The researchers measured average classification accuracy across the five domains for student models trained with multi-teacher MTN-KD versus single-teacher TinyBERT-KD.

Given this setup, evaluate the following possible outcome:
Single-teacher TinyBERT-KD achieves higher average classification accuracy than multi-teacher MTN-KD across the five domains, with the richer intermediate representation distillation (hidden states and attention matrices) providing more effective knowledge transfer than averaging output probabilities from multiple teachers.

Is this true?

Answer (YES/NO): YES